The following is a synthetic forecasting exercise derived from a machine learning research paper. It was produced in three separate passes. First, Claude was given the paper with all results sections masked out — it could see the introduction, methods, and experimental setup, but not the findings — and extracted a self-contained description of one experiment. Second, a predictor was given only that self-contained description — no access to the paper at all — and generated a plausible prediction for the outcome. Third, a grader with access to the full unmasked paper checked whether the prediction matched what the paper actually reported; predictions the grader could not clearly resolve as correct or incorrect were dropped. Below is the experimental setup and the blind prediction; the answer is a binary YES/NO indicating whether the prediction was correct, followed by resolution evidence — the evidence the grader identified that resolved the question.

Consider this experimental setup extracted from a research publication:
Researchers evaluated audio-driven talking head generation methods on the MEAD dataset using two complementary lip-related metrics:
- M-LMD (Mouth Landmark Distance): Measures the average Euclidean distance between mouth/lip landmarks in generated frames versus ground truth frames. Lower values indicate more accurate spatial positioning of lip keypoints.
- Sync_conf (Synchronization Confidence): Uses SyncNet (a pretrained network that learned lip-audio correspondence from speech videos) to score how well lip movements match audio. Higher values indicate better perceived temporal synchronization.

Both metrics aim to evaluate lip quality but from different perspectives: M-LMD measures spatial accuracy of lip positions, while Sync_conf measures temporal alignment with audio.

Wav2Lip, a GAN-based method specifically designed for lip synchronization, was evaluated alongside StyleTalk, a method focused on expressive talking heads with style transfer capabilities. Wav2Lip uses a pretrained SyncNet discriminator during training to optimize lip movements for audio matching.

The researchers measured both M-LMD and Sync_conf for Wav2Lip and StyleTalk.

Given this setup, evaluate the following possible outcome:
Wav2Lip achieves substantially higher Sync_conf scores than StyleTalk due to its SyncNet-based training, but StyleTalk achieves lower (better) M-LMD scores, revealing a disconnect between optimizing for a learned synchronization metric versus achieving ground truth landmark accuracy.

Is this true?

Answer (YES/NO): YES